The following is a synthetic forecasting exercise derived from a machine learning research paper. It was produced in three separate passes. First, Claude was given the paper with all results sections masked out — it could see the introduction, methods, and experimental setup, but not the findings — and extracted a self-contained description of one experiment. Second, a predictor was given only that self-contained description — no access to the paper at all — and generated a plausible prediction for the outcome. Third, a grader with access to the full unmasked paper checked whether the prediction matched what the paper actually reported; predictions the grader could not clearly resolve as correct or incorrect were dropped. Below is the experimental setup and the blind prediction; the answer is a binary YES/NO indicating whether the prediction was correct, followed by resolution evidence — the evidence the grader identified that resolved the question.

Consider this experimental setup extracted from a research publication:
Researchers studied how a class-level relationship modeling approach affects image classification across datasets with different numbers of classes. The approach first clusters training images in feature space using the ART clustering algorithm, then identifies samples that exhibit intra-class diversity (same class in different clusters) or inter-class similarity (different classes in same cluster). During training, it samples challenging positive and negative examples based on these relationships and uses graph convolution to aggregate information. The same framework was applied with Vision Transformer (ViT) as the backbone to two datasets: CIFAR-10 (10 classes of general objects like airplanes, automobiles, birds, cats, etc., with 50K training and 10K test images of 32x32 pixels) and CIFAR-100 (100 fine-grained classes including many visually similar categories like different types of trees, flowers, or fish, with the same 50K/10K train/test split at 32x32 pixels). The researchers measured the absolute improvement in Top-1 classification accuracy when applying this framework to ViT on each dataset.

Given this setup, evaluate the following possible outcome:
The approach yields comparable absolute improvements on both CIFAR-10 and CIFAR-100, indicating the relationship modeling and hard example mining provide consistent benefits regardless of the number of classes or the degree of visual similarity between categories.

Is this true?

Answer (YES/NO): NO